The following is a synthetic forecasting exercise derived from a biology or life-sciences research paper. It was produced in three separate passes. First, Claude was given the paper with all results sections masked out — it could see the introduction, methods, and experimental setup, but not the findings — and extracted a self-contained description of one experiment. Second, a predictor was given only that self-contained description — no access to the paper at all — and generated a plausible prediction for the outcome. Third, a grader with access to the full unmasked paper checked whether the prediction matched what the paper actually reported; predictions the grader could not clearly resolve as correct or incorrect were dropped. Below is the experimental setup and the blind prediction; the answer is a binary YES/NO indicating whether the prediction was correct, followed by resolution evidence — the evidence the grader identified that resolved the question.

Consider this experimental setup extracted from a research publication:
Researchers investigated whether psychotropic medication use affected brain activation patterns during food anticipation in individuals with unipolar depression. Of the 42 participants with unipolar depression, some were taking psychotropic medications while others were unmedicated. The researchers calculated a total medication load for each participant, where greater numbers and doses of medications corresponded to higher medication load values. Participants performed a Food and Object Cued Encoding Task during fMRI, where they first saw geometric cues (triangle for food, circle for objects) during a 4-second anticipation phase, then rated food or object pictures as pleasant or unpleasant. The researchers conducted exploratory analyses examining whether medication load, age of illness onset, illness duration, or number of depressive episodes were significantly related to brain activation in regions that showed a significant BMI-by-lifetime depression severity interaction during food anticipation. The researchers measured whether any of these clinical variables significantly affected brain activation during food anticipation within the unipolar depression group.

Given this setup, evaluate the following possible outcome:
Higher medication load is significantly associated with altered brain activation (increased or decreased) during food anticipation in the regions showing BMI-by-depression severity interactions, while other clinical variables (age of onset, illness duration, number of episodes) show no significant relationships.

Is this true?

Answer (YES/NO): NO